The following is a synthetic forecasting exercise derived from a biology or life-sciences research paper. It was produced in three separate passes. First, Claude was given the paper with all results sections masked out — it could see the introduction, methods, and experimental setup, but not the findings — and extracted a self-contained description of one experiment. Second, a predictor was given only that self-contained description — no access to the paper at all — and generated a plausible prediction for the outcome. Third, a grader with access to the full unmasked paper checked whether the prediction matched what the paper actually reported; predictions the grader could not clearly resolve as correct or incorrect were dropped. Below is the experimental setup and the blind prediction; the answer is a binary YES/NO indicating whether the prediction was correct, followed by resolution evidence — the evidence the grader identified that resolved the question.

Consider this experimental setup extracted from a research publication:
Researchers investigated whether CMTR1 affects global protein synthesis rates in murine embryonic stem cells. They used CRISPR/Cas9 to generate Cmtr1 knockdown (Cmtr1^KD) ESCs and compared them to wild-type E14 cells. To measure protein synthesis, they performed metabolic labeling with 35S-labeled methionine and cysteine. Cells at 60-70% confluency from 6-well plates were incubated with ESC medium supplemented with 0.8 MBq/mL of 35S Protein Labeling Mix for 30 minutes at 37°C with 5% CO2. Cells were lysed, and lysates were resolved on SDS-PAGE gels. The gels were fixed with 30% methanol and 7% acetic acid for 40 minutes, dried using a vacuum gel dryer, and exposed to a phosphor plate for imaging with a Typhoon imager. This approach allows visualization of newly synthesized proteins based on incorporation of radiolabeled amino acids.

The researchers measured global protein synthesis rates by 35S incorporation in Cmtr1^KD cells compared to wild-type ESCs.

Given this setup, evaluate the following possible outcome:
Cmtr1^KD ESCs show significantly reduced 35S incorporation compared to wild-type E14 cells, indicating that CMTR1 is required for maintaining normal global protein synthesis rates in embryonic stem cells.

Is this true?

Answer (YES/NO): YES